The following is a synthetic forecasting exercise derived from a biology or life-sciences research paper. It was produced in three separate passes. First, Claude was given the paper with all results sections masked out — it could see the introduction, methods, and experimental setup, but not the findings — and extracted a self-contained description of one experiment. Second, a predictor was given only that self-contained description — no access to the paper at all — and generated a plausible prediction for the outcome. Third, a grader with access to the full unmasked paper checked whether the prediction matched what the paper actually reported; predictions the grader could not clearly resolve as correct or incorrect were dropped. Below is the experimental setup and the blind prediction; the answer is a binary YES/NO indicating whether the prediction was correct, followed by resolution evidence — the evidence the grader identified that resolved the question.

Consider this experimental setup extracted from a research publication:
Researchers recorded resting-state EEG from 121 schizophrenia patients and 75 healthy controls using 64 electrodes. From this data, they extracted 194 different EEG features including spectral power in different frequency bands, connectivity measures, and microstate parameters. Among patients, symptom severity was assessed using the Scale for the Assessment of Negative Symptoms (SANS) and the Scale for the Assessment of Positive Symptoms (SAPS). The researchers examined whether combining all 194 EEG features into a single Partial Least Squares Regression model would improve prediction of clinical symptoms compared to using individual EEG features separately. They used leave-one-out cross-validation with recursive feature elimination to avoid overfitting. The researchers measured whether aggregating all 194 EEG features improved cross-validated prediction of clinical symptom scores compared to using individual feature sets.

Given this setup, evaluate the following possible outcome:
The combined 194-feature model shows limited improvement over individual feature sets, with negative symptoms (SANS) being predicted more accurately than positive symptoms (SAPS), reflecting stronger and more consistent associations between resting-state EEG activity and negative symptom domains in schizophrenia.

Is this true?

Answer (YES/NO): NO